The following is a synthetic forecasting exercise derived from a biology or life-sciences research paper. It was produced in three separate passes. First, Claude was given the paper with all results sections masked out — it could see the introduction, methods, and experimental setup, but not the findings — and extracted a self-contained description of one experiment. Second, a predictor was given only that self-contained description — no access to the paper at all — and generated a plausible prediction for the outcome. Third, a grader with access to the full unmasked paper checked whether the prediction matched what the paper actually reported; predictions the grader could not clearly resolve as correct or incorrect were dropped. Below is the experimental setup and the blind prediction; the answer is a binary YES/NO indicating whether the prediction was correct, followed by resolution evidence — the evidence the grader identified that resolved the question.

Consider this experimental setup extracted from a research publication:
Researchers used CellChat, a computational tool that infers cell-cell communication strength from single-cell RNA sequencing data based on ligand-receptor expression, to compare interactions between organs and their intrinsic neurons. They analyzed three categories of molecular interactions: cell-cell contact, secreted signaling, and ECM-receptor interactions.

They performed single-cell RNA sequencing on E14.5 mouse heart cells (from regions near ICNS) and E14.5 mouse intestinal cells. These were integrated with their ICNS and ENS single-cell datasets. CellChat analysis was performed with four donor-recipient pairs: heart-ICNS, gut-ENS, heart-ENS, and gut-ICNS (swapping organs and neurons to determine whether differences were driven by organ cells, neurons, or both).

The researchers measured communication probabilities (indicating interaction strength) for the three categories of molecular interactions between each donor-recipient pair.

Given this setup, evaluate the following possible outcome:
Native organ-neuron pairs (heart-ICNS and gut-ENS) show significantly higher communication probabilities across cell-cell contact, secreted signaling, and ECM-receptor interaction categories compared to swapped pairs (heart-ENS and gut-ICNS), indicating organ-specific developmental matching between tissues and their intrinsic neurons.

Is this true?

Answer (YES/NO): NO